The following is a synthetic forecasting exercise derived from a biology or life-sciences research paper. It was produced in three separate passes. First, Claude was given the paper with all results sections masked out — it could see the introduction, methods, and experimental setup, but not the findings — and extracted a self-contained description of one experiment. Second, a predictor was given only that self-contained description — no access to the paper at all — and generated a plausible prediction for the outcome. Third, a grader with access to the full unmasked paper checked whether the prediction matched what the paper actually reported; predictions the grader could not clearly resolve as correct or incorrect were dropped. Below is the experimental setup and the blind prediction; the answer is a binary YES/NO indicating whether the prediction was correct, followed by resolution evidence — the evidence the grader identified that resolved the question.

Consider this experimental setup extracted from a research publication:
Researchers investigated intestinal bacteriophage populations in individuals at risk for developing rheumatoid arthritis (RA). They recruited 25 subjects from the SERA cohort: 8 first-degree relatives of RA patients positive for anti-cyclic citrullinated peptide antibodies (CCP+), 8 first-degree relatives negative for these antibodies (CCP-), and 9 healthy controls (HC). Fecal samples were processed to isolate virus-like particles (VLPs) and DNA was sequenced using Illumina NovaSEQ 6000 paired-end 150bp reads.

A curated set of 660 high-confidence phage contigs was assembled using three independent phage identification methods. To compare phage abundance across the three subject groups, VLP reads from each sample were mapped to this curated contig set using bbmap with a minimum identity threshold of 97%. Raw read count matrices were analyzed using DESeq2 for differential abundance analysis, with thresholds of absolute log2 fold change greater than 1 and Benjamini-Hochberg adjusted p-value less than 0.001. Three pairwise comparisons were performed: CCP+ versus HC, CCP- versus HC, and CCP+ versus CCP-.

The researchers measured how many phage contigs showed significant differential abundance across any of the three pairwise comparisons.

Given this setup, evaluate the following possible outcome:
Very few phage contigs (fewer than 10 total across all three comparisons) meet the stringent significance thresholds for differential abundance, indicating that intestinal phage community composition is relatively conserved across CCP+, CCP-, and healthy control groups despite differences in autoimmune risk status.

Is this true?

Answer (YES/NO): NO